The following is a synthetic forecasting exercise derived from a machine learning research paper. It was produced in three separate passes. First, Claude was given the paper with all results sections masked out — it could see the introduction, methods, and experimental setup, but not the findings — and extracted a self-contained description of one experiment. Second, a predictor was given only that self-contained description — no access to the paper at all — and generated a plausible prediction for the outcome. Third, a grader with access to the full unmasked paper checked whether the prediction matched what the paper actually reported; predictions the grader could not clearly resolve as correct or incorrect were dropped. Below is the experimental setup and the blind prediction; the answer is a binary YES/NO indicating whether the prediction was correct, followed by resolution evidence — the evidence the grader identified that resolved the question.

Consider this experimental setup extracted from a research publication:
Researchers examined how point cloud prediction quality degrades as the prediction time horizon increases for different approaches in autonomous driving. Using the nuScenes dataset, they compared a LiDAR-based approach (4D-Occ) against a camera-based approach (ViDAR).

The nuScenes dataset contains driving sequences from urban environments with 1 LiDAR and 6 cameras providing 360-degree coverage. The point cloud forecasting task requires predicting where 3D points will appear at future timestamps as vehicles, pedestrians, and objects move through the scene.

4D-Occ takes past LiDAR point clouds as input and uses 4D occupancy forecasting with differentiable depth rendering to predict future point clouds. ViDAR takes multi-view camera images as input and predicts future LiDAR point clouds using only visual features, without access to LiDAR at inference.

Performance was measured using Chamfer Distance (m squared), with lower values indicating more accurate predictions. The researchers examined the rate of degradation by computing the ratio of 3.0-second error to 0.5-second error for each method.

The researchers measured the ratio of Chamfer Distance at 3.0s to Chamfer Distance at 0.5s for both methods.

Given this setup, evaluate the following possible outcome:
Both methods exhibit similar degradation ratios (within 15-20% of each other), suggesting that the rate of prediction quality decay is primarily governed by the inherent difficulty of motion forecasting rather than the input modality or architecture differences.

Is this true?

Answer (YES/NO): NO